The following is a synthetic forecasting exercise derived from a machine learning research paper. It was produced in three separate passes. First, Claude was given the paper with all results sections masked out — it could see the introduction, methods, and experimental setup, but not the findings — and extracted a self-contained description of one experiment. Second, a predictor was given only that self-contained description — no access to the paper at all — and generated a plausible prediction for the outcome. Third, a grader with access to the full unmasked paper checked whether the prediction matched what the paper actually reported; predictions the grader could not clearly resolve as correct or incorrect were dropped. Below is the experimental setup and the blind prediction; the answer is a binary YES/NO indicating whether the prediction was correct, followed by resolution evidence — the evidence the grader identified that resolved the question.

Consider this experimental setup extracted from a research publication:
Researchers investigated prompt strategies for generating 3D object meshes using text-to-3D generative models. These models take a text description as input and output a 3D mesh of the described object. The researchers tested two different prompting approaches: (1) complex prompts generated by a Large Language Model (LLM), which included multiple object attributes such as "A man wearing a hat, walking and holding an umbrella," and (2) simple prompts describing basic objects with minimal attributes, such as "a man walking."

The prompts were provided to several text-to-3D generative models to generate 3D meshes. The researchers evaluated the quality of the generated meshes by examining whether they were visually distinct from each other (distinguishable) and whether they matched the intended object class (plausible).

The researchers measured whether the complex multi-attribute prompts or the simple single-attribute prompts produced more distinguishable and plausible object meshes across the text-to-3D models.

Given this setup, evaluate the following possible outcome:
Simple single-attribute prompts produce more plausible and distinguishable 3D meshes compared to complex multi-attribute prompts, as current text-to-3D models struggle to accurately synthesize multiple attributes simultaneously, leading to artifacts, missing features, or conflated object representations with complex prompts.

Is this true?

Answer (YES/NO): YES